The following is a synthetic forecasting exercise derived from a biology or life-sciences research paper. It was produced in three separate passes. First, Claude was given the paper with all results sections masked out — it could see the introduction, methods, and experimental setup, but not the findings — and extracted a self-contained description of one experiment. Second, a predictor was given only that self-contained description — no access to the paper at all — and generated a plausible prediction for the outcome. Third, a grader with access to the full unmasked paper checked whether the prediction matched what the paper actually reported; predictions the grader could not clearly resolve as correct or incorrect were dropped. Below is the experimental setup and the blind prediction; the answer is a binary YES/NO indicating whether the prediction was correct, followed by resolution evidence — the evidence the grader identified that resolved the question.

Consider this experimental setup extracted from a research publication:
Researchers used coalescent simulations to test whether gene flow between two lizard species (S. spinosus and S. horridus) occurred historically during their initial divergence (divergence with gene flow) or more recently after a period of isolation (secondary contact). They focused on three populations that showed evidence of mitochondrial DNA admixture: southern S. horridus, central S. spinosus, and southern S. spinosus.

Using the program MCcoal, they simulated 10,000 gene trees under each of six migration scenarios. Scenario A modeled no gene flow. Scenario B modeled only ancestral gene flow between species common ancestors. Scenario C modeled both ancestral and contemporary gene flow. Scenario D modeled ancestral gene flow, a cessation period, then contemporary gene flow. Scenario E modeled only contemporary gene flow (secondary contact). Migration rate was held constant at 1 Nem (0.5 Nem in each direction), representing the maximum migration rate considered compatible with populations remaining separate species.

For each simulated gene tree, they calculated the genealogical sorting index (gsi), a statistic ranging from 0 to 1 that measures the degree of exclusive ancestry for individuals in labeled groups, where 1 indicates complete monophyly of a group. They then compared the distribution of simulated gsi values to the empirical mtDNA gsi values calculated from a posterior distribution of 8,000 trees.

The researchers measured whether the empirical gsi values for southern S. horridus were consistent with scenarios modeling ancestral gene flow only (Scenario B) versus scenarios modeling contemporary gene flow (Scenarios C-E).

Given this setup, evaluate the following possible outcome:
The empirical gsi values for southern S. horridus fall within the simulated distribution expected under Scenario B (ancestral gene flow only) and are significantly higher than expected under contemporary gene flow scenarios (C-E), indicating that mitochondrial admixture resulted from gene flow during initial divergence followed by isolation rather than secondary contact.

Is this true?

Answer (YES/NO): NO